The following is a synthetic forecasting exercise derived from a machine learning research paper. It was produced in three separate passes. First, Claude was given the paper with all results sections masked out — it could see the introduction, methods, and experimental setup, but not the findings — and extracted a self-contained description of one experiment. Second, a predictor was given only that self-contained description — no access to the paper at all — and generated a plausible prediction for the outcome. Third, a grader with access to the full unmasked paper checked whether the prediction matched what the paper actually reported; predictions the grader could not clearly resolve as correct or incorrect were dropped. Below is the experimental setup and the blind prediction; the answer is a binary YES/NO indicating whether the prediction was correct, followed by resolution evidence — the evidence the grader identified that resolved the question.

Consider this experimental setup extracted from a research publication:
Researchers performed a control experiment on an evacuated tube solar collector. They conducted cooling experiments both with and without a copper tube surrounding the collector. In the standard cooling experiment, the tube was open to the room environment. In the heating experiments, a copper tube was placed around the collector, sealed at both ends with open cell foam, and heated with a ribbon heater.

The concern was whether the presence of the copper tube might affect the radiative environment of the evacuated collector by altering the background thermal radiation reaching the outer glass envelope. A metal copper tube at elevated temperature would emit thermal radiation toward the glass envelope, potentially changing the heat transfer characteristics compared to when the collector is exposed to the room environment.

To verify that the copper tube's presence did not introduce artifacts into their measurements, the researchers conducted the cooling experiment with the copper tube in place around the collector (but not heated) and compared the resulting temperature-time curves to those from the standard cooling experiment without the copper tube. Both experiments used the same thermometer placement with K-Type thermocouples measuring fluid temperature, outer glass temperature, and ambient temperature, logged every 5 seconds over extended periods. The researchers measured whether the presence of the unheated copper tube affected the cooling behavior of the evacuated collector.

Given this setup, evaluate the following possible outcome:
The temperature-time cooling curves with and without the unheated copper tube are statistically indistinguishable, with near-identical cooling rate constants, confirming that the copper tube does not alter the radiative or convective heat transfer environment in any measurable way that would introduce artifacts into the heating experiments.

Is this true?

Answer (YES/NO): YES